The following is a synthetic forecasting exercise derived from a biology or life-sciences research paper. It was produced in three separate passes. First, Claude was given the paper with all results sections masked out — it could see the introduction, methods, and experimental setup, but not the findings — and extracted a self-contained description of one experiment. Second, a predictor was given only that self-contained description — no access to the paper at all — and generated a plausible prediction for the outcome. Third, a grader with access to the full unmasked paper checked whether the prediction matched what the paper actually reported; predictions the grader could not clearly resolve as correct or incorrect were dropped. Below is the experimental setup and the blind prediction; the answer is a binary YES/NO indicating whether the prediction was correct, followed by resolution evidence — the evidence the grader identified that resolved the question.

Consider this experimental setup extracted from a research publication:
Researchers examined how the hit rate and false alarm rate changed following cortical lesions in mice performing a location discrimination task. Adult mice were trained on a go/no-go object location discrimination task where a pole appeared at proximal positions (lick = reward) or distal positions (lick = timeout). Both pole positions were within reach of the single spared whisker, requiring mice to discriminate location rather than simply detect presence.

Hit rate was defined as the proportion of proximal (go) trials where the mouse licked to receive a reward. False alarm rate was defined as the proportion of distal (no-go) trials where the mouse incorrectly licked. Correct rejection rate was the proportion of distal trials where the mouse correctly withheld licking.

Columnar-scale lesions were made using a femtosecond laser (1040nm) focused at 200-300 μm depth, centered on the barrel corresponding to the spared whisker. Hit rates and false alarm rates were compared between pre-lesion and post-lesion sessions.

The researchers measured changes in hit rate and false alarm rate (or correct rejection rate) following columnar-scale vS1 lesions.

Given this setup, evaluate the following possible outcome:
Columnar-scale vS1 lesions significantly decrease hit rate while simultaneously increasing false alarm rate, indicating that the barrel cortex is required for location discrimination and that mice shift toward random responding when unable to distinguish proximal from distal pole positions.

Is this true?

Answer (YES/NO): NO